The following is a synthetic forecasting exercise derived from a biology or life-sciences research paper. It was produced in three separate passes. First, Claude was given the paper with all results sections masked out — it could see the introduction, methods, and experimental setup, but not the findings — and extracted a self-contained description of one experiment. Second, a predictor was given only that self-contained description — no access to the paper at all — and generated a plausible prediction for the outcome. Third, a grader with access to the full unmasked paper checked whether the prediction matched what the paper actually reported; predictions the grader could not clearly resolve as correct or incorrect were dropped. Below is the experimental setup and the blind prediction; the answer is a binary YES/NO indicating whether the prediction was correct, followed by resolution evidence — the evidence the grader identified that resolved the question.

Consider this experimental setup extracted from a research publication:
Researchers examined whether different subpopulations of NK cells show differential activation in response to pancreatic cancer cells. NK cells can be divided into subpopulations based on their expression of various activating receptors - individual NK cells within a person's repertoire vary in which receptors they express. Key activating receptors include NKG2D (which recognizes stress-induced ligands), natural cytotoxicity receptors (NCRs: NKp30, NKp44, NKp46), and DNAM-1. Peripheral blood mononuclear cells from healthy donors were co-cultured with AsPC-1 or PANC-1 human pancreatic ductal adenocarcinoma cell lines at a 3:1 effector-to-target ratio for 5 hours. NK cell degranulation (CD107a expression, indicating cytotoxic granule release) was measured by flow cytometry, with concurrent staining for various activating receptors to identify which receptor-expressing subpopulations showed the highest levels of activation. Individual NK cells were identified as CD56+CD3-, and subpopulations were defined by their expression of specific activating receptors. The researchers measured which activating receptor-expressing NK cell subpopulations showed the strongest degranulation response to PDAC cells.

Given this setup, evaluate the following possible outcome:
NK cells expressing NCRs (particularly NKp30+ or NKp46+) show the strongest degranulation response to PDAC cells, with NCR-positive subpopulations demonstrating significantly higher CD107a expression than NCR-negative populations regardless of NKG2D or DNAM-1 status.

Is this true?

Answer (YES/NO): NO